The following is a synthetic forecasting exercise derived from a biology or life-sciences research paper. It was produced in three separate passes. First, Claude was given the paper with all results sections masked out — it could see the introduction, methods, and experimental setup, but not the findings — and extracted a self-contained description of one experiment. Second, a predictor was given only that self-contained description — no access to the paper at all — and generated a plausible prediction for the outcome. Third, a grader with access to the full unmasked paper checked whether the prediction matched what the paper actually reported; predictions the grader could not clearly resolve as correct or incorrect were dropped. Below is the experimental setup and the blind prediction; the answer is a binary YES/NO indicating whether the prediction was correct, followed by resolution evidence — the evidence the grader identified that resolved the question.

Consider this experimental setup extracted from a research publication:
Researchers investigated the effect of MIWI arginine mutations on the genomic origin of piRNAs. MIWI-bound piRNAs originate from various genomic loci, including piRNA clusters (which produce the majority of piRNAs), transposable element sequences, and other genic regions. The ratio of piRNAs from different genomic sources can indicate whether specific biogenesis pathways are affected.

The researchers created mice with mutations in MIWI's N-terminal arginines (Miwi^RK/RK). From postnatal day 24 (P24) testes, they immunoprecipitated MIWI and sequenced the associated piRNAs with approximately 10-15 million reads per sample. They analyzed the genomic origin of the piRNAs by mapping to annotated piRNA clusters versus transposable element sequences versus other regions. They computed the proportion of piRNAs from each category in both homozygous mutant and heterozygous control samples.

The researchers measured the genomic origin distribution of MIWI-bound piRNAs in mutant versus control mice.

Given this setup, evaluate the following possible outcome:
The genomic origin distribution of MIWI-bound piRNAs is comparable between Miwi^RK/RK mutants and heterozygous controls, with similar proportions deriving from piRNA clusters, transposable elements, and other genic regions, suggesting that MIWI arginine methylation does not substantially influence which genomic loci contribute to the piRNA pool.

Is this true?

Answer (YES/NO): YES